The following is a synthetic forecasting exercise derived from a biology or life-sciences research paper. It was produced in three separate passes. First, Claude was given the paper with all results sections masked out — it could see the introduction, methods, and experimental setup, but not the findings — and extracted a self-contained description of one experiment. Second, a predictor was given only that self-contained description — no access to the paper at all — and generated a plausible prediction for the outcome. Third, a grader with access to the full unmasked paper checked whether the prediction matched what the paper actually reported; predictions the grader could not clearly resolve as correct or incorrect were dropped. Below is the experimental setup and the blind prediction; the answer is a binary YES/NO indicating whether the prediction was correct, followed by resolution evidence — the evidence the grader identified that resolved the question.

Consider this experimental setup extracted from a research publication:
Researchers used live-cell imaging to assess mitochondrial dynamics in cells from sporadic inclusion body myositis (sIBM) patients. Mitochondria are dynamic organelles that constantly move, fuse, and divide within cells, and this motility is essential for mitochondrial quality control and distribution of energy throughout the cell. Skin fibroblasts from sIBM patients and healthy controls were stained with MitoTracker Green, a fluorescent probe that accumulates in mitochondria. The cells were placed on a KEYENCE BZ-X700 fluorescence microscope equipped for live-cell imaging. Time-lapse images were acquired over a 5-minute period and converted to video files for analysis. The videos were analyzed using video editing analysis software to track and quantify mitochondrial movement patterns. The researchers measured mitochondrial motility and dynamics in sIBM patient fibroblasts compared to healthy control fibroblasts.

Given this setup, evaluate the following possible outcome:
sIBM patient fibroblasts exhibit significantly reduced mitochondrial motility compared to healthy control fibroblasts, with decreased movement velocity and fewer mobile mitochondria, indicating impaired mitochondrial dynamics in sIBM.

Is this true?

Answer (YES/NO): YES